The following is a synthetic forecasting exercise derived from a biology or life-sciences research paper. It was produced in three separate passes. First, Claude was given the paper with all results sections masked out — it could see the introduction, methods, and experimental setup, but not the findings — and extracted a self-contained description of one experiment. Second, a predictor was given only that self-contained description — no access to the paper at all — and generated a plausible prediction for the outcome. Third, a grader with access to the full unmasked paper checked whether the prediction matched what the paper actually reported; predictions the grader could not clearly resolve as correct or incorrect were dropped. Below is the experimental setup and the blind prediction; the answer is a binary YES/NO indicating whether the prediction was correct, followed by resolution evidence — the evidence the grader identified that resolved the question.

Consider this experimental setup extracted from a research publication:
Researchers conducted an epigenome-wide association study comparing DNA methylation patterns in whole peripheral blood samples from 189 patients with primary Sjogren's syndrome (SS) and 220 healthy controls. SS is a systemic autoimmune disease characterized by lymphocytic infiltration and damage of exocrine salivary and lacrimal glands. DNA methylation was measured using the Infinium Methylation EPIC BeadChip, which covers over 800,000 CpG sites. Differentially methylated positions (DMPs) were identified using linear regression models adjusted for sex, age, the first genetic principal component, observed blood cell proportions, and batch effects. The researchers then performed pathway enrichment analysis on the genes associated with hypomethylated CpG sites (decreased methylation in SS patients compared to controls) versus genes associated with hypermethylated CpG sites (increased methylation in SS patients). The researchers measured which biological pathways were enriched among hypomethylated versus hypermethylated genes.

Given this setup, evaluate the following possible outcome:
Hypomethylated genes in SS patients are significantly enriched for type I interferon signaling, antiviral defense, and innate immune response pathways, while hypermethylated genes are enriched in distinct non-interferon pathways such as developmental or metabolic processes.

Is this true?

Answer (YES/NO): YES